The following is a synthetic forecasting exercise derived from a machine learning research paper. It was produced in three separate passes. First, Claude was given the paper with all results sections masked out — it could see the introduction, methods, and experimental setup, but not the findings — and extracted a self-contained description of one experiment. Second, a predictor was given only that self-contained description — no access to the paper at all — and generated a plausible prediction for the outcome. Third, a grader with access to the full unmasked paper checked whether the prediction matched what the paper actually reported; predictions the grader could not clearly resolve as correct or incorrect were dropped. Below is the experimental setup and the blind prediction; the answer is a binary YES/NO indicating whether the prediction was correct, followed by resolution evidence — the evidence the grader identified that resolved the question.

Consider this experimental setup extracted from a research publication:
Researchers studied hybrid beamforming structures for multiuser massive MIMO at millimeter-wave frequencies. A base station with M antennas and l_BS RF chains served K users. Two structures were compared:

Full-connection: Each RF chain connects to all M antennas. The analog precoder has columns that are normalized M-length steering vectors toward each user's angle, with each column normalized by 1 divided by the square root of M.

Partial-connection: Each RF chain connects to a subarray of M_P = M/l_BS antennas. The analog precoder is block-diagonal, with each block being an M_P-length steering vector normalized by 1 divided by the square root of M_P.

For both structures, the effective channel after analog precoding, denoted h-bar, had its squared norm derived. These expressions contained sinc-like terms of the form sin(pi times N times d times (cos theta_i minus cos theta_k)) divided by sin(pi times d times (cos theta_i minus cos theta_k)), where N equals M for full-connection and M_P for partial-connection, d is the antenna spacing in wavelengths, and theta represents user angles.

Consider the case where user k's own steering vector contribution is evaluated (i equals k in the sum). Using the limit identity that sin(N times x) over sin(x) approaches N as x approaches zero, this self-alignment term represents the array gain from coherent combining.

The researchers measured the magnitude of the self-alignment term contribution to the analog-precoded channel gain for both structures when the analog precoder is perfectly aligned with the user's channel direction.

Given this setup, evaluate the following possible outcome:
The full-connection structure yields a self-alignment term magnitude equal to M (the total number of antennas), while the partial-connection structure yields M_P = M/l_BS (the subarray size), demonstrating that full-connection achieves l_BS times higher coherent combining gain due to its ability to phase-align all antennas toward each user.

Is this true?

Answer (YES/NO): YES